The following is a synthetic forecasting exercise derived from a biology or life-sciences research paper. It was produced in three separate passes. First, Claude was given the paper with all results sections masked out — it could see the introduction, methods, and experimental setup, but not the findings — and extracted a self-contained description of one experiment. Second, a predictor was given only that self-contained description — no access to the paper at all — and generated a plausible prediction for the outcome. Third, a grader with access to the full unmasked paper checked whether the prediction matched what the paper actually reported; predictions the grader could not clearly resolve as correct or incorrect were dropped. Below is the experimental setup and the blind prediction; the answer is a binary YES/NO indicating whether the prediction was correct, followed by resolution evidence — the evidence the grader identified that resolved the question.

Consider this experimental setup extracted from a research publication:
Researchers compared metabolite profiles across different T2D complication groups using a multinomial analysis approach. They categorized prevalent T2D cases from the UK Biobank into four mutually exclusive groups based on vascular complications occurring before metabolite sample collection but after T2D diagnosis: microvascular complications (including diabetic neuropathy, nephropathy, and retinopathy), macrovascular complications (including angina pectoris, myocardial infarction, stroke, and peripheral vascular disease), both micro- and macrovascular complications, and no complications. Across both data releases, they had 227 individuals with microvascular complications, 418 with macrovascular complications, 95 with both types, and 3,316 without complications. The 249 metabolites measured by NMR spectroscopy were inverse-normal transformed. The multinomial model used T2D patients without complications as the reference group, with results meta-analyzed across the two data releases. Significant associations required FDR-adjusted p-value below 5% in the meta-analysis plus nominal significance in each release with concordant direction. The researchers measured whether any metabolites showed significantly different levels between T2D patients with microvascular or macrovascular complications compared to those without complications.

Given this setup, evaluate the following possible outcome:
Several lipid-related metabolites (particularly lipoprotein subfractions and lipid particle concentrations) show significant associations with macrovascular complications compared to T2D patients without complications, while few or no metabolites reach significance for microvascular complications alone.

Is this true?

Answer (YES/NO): NO